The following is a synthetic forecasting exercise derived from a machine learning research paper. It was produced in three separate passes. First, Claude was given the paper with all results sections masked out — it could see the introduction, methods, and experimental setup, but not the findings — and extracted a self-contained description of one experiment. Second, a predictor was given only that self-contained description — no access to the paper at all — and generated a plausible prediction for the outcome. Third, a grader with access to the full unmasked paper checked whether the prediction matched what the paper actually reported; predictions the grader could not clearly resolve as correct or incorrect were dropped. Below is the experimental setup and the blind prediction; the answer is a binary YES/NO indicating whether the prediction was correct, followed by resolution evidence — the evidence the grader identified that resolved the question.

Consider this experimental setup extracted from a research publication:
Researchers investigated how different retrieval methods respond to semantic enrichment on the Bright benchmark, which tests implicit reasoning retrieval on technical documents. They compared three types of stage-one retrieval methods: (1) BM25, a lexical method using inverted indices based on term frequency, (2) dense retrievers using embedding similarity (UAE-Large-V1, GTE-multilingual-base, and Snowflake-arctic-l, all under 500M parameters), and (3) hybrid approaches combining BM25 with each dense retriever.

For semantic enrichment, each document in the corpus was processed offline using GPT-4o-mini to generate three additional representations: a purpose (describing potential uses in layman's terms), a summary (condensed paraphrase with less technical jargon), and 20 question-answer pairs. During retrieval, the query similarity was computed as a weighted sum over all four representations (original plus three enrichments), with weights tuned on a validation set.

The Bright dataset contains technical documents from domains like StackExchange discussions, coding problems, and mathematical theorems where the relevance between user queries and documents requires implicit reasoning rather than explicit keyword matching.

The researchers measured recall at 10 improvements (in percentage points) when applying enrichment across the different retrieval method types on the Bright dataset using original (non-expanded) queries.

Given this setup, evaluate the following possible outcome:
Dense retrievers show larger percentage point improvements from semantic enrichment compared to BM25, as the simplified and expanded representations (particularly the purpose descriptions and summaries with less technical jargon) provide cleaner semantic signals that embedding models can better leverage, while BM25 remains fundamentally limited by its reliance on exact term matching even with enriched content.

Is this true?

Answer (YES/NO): YES